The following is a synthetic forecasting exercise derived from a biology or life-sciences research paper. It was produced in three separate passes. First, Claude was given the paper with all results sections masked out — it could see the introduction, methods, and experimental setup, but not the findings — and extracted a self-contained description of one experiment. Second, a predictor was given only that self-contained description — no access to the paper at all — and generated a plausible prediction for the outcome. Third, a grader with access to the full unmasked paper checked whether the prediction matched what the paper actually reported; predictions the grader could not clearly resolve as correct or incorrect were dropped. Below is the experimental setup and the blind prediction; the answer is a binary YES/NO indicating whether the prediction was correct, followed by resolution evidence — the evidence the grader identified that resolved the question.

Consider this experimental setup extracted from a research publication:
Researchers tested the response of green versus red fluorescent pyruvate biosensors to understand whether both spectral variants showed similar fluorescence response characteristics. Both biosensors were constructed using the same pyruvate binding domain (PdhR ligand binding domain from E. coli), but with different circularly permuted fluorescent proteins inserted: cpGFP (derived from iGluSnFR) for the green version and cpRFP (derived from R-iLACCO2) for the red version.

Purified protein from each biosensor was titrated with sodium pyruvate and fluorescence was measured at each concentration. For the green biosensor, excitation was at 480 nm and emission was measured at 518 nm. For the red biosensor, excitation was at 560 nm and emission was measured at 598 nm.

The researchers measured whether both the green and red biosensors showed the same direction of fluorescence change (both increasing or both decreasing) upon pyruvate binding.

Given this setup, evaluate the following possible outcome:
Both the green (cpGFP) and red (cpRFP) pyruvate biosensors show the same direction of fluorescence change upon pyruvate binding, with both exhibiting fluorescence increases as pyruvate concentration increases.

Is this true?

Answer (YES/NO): YES